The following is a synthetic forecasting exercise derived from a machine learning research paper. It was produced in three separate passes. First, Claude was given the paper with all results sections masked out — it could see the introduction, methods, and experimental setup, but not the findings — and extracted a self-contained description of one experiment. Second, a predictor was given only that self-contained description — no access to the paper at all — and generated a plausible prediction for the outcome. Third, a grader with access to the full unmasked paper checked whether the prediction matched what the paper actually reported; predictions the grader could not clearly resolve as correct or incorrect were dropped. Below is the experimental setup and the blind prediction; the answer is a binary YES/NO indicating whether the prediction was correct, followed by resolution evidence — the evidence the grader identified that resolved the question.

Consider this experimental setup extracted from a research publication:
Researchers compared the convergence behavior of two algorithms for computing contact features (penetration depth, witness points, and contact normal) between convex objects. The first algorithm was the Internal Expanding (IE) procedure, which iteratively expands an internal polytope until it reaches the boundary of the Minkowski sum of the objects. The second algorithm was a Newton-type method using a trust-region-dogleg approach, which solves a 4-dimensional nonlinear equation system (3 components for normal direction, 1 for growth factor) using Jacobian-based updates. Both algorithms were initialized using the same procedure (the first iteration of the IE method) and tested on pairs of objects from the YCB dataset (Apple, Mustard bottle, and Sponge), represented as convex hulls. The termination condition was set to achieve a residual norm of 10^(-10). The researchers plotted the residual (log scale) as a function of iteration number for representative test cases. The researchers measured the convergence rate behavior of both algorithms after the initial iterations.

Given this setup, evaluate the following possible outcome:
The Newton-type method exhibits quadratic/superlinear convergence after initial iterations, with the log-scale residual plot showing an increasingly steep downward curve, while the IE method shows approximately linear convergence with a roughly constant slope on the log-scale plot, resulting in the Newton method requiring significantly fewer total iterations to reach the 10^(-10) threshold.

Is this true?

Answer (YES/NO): YES